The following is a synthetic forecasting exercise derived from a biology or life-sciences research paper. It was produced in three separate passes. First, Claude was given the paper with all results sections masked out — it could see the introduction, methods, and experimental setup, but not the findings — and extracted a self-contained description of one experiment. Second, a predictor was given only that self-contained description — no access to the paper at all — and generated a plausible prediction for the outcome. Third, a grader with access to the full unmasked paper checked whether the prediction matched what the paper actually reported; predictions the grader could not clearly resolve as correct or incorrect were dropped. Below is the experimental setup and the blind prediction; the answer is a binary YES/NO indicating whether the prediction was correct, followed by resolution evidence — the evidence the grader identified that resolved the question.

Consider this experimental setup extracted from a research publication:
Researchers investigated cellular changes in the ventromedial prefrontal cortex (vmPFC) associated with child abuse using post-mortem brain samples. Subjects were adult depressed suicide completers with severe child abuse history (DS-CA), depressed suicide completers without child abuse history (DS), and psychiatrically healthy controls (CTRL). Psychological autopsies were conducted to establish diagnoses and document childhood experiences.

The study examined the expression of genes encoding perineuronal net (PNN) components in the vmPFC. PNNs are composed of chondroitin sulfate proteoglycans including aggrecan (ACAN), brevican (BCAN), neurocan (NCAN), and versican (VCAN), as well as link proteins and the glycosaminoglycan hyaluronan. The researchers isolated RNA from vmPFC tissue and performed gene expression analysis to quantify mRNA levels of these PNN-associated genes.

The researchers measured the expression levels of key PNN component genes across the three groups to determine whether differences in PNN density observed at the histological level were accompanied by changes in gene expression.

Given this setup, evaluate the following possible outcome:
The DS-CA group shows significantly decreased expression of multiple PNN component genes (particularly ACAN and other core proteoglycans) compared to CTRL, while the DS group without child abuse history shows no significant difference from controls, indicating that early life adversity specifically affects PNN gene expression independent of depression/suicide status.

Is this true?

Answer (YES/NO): NO